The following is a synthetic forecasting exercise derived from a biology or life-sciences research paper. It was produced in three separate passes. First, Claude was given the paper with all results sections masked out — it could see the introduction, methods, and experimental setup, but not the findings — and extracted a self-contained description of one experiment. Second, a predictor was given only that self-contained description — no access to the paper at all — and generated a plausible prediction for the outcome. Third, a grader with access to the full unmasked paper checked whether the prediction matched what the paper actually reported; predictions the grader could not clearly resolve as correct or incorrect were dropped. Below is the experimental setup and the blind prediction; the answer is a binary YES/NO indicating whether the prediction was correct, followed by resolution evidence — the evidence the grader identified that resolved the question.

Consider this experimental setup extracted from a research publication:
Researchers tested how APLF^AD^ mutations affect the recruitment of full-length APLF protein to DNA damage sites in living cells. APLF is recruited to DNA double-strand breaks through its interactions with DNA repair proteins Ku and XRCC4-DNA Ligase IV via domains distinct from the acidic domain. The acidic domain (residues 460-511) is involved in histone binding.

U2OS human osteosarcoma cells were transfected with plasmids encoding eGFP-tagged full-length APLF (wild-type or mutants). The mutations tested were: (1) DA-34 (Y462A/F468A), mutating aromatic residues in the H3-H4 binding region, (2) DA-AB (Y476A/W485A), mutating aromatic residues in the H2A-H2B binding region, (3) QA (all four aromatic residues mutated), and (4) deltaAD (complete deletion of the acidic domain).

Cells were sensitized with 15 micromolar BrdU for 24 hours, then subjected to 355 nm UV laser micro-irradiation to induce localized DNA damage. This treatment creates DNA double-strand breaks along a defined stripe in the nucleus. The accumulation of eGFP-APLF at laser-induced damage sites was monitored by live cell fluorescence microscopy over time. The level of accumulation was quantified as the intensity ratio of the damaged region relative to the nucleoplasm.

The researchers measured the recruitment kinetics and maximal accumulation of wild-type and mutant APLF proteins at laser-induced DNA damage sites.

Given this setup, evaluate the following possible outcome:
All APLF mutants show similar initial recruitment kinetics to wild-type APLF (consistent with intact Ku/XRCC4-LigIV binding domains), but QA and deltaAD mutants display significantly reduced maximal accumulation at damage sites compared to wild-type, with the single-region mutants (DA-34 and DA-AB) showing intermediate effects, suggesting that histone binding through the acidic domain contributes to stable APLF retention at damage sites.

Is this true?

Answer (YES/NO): NO